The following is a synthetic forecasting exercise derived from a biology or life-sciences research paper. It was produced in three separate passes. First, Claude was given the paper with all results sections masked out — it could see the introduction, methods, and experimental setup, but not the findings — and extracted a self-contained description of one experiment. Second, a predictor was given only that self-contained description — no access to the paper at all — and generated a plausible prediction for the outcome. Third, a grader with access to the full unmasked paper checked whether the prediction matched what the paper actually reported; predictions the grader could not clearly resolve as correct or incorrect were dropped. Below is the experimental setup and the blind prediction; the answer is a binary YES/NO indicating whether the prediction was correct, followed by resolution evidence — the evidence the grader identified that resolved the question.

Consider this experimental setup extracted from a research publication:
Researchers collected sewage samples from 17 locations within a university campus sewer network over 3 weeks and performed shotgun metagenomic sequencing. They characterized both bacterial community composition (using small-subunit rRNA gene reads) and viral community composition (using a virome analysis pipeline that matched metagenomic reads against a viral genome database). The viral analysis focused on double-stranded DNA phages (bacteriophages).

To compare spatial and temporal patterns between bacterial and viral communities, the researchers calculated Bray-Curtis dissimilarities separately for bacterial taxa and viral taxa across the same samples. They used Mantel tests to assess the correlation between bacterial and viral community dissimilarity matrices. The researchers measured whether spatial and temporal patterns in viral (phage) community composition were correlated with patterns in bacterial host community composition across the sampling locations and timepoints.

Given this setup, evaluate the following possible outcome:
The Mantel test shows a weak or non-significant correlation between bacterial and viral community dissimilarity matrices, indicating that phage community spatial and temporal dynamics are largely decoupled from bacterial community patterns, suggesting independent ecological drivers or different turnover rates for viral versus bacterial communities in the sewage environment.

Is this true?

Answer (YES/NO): NO